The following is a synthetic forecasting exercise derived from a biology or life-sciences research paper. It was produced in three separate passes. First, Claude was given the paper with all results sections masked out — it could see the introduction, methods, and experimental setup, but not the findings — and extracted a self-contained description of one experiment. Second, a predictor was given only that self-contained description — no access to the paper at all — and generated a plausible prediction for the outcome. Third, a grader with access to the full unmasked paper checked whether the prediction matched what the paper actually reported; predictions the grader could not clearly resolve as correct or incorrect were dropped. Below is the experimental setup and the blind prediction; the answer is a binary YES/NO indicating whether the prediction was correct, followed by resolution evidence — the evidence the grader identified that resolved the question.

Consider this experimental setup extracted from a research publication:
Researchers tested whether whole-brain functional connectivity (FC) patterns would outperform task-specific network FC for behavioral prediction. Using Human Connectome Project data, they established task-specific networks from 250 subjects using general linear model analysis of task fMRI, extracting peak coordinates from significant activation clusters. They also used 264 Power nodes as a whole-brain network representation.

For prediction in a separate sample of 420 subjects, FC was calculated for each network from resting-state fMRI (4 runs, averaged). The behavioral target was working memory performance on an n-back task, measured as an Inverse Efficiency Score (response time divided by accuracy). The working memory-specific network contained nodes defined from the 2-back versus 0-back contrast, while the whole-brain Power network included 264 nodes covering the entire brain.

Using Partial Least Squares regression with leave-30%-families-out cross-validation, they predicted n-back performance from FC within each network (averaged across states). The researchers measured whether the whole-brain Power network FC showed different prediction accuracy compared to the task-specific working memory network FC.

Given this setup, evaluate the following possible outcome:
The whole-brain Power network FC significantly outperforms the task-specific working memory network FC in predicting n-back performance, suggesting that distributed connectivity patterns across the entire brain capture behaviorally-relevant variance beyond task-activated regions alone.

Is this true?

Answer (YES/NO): YES